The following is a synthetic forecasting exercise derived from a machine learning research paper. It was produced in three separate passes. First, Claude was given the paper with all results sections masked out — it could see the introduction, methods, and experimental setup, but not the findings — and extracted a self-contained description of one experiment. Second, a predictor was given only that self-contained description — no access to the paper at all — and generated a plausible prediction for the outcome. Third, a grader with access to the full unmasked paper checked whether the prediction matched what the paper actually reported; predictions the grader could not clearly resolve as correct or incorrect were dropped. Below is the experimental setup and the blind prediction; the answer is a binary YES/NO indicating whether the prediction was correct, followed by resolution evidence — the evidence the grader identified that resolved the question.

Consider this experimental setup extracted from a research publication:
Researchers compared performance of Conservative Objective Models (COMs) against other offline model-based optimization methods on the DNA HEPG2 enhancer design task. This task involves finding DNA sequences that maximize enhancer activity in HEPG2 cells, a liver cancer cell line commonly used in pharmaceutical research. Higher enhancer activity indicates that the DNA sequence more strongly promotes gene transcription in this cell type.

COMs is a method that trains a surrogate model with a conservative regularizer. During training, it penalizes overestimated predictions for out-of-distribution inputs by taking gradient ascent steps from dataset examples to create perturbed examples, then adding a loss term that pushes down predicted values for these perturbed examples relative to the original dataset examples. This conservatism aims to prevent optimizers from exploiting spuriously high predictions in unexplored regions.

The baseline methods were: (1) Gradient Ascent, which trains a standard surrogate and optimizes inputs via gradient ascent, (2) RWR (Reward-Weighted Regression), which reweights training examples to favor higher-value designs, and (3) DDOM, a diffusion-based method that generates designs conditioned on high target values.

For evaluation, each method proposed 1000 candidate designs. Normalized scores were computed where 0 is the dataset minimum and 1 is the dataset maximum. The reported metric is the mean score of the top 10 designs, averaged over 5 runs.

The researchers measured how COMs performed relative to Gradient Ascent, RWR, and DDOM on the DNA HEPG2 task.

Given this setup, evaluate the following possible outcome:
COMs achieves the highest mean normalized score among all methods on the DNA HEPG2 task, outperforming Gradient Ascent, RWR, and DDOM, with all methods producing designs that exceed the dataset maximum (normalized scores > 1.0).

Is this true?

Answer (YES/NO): NO